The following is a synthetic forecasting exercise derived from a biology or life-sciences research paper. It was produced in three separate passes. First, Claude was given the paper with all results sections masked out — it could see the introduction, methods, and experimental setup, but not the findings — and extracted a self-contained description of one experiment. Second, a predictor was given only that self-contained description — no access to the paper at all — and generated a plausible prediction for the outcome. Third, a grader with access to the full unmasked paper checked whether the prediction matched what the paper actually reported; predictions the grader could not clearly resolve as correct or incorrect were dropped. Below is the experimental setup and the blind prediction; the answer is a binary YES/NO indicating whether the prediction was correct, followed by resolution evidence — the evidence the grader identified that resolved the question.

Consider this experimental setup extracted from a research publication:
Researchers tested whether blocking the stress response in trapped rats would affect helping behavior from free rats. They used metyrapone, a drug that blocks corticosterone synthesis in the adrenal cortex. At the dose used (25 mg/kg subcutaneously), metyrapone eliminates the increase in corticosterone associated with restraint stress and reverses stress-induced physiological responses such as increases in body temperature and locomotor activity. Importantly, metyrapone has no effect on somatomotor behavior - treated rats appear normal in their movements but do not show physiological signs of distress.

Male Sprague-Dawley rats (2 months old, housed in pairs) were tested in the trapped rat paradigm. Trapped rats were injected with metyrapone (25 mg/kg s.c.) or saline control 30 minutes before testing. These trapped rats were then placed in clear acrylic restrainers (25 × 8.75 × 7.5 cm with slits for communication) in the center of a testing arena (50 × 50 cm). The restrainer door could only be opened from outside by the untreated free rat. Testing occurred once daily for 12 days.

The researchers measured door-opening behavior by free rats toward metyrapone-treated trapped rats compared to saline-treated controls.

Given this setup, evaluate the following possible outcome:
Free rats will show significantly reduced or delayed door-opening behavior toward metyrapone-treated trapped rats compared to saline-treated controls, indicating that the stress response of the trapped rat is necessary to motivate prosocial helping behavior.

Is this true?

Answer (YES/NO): NO